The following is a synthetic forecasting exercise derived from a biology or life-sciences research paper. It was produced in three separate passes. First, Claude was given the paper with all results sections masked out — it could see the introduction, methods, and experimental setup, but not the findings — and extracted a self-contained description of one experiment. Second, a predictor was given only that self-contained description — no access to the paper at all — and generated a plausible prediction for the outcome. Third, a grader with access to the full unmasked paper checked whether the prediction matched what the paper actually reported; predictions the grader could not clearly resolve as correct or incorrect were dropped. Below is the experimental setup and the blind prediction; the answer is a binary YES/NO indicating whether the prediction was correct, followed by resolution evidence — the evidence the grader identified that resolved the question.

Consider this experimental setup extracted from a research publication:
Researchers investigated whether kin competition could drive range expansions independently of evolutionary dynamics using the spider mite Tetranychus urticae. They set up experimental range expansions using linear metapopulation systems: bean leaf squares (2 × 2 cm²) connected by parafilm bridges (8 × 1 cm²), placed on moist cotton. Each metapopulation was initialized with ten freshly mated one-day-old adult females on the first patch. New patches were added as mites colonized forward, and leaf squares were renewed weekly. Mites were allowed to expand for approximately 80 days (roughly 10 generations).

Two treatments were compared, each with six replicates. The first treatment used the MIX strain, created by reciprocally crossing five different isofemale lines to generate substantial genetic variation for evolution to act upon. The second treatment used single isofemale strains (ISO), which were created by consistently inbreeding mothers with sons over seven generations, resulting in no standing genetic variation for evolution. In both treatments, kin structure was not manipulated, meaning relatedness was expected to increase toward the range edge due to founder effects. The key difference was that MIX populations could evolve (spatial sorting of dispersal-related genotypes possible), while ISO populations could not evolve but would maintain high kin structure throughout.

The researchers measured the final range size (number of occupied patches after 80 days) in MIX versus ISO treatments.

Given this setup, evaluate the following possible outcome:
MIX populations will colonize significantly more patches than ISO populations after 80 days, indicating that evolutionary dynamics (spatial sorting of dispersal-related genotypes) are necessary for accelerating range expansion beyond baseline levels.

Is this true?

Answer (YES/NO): NO